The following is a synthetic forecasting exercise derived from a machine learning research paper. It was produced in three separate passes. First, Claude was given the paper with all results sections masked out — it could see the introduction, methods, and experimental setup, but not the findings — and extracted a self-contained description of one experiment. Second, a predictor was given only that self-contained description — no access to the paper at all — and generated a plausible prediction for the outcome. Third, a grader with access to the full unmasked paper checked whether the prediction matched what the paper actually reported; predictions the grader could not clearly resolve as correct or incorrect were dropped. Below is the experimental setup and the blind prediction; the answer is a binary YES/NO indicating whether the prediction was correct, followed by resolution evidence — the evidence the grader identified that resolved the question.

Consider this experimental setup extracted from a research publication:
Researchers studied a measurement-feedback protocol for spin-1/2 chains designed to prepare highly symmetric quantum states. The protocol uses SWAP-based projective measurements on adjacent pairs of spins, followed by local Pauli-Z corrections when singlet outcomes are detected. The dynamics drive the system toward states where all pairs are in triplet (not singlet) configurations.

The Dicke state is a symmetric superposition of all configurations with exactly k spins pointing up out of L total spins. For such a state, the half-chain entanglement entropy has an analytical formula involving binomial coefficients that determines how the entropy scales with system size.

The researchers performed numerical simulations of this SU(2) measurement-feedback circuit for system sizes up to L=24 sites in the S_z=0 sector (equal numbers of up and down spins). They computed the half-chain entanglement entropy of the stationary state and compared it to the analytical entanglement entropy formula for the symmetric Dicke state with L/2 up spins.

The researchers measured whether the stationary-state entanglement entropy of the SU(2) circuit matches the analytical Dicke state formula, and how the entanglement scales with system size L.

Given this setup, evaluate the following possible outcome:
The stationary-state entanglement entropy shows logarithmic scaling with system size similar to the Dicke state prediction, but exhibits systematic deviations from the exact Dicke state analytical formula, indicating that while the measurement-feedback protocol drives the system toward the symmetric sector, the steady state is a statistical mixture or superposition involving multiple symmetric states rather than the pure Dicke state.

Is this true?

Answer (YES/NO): NO